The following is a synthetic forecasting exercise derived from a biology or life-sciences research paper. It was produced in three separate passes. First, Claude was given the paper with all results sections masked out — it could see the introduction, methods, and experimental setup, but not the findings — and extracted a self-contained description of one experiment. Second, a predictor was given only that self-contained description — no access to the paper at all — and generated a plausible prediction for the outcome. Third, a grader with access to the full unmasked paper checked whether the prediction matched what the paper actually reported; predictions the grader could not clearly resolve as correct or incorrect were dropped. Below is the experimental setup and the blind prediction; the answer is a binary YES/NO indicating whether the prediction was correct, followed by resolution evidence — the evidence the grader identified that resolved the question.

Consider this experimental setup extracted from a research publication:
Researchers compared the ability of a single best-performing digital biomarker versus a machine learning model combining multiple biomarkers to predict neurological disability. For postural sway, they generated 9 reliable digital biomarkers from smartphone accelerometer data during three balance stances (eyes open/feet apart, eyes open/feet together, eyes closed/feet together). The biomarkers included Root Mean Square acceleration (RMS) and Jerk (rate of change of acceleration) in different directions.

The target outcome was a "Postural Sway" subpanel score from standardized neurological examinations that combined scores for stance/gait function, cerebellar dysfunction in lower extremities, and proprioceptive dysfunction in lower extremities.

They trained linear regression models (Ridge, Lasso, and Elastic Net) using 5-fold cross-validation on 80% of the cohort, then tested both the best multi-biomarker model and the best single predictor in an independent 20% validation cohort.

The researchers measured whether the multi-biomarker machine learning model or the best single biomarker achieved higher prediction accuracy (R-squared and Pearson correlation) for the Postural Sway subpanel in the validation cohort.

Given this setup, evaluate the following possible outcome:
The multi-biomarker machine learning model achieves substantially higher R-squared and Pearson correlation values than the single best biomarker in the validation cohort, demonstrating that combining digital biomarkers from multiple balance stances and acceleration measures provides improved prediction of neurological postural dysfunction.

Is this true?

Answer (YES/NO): NO